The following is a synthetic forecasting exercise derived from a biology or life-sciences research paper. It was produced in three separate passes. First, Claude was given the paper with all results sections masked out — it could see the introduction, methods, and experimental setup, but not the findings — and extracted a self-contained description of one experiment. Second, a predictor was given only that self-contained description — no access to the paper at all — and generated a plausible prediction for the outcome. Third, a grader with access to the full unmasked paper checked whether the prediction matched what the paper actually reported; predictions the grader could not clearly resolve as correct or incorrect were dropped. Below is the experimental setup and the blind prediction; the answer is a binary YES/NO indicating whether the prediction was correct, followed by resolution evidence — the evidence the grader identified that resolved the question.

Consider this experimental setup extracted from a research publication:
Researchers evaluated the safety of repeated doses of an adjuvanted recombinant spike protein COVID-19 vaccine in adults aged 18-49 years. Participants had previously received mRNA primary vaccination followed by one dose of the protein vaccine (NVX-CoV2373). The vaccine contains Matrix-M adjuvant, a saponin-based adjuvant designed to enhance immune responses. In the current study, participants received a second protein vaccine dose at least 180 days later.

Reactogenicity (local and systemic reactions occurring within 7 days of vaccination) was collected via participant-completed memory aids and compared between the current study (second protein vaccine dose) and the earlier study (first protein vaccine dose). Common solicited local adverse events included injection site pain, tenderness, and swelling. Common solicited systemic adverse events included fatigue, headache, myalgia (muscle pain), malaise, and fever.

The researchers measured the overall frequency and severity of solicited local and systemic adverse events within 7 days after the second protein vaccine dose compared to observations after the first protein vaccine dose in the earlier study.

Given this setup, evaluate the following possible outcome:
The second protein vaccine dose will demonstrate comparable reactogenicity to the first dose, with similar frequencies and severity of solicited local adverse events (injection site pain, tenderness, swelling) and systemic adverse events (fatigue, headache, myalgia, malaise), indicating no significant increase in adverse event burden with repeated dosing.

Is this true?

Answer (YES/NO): YES